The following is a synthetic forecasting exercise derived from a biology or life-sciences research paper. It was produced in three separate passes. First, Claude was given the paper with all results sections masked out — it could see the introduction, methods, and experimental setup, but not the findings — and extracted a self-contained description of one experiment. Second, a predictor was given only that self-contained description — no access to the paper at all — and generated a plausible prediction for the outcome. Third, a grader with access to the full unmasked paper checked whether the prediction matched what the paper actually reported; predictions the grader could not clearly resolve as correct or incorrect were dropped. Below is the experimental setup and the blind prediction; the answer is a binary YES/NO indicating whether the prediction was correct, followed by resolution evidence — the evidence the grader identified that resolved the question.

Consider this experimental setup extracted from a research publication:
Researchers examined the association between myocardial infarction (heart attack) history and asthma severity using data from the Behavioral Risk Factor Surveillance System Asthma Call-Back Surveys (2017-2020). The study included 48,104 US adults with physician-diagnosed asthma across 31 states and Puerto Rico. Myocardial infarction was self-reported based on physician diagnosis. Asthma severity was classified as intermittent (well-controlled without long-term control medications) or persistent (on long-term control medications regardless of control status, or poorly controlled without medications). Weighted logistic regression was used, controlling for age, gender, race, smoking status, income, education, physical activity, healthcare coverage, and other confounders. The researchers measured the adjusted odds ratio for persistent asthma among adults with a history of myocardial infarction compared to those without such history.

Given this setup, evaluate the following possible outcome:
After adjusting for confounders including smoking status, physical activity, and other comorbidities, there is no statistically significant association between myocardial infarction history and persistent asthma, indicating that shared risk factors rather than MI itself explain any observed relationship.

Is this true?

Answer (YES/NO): NO